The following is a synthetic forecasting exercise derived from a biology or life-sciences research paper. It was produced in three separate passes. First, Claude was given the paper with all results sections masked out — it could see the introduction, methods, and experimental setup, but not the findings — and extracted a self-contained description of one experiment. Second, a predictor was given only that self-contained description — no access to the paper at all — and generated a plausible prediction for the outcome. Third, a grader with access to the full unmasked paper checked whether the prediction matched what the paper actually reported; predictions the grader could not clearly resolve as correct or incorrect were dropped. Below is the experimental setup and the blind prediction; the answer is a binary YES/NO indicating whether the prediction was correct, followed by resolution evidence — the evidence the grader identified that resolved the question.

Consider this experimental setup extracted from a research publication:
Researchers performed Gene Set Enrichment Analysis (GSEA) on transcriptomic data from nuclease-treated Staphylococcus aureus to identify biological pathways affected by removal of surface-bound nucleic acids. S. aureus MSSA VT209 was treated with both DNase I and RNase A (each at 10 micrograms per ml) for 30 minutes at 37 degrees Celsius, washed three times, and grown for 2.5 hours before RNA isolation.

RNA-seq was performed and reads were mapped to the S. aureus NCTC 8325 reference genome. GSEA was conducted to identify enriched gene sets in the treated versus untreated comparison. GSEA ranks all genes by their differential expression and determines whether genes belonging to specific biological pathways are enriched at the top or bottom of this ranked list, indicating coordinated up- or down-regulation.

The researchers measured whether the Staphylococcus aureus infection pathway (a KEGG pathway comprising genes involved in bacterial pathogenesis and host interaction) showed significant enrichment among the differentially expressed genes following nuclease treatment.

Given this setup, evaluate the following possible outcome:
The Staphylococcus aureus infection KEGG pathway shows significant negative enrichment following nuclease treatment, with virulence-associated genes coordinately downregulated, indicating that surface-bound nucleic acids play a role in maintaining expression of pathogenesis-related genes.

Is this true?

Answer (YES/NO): NO